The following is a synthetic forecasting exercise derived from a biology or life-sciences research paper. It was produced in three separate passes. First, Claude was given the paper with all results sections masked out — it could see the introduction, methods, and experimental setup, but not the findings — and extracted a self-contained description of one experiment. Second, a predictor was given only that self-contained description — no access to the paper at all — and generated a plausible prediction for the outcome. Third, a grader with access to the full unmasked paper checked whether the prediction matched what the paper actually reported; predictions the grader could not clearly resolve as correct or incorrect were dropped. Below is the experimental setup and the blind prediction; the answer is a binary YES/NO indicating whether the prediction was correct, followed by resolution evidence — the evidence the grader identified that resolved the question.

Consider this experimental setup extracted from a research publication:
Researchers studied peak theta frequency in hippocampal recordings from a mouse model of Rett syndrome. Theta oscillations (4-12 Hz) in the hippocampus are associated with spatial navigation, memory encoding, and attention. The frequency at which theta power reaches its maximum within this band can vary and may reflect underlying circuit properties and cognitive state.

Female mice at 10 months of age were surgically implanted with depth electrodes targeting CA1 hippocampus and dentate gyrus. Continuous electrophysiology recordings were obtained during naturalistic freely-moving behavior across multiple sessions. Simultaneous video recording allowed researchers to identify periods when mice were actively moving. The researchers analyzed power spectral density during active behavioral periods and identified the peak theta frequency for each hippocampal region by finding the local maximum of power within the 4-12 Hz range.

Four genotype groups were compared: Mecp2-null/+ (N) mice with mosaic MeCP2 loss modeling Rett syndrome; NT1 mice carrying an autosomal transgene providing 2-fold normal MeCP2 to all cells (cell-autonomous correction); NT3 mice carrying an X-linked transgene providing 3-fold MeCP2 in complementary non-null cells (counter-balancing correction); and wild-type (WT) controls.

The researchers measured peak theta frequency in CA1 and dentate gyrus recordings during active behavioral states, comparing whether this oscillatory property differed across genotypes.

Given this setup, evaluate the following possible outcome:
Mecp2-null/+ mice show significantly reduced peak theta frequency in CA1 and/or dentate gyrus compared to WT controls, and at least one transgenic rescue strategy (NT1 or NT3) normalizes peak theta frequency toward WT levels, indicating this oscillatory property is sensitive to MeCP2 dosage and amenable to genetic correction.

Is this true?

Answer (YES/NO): YES